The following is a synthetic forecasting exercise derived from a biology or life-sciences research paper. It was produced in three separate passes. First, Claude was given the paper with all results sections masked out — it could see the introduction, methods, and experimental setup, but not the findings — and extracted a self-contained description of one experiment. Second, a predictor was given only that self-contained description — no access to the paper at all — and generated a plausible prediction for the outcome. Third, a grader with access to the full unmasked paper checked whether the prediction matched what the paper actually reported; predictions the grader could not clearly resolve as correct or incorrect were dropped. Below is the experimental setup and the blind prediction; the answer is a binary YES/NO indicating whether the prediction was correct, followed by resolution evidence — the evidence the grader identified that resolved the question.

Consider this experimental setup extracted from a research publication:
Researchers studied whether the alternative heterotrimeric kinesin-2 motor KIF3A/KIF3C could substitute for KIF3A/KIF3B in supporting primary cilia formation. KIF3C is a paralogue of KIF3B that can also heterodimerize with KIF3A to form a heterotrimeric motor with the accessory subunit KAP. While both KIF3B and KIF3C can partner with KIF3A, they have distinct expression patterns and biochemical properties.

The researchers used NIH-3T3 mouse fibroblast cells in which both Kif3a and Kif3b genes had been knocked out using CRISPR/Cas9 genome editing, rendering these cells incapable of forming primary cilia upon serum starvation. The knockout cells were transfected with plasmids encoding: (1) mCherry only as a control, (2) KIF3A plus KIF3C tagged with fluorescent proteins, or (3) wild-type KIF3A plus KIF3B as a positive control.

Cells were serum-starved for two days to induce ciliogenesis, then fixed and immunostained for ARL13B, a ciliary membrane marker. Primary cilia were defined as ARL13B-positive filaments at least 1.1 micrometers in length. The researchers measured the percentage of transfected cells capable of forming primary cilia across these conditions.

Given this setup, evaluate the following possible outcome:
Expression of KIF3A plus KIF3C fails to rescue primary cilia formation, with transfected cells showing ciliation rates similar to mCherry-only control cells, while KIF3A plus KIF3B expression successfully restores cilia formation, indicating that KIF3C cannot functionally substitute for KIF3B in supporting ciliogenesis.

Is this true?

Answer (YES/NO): YES